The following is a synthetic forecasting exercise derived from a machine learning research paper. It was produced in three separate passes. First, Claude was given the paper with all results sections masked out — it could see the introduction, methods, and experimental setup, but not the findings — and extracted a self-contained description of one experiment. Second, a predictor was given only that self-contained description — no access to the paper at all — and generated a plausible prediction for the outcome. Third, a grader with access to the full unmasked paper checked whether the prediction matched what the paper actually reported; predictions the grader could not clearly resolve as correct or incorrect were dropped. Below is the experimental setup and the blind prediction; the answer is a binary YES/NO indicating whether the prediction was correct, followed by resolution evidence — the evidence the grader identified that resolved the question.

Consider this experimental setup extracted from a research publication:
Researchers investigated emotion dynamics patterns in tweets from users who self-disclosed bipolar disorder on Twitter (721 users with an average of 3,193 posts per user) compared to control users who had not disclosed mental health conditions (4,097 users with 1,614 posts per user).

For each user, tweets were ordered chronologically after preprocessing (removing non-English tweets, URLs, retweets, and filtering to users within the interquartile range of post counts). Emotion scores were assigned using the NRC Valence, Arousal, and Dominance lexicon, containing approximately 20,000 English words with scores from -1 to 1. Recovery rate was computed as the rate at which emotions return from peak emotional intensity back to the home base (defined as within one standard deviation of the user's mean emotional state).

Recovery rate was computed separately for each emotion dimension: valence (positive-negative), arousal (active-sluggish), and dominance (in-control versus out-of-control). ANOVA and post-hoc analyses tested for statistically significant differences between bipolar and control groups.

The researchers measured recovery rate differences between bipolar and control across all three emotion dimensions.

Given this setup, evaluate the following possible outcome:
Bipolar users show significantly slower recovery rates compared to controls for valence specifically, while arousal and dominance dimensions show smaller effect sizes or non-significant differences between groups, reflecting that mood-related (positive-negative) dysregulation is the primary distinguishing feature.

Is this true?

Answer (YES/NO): YES